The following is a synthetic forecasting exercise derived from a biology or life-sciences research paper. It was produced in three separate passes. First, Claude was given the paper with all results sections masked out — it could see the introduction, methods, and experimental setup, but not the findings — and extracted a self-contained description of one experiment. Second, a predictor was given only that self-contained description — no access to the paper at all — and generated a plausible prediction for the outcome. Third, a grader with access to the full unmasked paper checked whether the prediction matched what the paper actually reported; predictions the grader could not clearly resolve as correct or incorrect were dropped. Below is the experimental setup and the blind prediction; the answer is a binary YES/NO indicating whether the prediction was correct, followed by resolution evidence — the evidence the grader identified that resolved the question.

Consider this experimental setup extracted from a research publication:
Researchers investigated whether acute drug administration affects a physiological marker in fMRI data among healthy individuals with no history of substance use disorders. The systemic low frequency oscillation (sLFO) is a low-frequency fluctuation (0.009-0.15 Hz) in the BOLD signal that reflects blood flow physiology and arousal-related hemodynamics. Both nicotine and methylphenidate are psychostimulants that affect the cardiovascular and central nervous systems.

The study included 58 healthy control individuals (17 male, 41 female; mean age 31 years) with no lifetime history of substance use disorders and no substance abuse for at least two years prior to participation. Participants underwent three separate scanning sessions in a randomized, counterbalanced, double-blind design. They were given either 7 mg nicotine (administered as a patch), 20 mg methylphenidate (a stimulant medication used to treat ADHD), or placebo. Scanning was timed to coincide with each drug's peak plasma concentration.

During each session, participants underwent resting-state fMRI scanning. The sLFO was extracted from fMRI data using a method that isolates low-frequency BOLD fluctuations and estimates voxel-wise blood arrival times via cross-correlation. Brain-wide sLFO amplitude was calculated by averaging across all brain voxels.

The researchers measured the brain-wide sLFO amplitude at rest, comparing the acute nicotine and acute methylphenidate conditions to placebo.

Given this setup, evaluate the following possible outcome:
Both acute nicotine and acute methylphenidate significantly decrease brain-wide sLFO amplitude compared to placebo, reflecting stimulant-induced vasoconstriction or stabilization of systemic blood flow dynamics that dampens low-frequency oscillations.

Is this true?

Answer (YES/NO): NO